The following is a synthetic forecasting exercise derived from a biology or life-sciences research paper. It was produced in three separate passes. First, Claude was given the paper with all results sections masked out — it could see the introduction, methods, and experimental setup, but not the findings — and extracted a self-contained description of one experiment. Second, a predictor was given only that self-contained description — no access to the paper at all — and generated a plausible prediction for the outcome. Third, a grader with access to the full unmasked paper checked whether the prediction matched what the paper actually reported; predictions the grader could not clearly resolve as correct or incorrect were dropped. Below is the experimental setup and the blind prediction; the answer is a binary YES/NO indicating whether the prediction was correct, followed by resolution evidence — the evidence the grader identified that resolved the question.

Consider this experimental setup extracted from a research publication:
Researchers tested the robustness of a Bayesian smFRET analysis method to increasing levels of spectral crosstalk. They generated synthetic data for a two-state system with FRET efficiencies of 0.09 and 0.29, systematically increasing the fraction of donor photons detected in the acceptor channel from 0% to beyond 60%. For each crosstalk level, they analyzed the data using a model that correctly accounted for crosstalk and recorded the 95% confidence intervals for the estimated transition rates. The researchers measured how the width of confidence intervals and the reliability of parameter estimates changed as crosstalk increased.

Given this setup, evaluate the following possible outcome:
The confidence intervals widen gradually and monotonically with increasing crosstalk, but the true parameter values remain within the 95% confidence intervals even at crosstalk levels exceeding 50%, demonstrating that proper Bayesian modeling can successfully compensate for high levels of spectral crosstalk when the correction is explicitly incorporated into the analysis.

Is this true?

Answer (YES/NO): NO